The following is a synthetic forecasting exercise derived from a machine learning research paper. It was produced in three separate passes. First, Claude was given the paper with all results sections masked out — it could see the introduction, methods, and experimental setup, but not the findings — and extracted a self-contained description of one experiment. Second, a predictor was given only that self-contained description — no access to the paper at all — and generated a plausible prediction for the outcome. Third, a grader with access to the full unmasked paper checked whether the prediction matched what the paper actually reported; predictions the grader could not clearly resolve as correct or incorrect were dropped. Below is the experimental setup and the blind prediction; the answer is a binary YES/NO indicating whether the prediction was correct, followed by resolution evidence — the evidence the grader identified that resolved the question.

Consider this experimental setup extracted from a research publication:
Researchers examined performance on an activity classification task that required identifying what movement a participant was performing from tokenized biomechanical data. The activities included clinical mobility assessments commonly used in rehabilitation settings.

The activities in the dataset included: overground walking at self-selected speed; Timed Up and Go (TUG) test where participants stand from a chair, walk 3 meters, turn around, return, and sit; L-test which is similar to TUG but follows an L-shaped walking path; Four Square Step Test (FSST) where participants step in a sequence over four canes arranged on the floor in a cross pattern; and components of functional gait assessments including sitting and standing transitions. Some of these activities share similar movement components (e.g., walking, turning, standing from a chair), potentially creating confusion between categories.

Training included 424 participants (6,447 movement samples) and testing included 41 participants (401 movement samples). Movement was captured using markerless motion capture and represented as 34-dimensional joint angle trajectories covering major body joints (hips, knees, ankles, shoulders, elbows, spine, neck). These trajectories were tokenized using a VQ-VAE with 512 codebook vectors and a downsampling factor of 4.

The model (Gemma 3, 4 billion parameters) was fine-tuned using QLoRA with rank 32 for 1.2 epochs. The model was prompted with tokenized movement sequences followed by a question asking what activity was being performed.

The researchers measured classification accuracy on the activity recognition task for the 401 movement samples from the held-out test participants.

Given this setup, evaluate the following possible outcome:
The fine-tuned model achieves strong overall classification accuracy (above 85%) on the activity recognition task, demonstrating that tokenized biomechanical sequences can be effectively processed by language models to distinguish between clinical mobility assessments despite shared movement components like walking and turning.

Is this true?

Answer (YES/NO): YES